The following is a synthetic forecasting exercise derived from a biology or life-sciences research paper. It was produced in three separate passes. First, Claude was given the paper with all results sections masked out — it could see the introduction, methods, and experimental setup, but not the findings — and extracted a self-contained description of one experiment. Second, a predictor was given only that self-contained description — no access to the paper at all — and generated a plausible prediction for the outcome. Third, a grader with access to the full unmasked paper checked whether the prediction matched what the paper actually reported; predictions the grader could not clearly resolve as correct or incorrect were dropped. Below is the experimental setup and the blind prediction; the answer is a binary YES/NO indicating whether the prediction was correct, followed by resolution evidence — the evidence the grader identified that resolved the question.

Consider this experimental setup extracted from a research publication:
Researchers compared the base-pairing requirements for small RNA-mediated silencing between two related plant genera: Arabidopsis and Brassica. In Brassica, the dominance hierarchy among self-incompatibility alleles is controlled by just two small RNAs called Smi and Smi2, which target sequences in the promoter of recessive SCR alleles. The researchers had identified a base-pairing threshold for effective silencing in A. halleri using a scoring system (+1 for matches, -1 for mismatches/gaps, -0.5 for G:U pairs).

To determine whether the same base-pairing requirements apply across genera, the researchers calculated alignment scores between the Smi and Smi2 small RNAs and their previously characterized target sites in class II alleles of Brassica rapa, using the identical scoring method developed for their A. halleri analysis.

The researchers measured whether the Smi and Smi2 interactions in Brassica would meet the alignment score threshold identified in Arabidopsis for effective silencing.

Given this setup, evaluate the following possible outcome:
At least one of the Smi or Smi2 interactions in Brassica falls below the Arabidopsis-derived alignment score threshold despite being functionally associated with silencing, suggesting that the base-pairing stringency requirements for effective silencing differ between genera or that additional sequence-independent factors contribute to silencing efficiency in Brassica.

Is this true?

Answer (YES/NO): YES